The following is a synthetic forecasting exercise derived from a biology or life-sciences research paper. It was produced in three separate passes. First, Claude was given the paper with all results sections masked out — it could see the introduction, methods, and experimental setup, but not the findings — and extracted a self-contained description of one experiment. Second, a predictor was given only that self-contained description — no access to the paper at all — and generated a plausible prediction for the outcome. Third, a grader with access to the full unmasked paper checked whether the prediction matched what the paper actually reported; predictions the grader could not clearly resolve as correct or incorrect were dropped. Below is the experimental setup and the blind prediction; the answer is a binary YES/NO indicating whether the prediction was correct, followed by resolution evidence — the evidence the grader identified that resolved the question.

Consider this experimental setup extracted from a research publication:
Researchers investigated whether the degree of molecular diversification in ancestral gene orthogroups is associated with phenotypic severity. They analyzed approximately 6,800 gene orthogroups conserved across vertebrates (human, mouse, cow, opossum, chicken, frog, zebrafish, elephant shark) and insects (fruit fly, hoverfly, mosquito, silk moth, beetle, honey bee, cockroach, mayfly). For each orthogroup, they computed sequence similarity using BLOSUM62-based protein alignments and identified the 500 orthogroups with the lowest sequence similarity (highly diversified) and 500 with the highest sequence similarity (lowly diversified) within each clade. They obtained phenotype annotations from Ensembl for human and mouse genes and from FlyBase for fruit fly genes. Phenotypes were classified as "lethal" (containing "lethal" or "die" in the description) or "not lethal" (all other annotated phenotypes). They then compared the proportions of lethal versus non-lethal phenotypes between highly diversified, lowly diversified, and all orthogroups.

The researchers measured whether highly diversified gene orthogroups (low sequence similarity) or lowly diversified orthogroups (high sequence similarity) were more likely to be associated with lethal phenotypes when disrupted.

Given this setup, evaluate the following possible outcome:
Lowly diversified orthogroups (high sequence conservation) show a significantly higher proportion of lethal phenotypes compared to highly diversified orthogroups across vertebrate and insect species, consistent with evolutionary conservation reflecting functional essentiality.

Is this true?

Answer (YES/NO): YES